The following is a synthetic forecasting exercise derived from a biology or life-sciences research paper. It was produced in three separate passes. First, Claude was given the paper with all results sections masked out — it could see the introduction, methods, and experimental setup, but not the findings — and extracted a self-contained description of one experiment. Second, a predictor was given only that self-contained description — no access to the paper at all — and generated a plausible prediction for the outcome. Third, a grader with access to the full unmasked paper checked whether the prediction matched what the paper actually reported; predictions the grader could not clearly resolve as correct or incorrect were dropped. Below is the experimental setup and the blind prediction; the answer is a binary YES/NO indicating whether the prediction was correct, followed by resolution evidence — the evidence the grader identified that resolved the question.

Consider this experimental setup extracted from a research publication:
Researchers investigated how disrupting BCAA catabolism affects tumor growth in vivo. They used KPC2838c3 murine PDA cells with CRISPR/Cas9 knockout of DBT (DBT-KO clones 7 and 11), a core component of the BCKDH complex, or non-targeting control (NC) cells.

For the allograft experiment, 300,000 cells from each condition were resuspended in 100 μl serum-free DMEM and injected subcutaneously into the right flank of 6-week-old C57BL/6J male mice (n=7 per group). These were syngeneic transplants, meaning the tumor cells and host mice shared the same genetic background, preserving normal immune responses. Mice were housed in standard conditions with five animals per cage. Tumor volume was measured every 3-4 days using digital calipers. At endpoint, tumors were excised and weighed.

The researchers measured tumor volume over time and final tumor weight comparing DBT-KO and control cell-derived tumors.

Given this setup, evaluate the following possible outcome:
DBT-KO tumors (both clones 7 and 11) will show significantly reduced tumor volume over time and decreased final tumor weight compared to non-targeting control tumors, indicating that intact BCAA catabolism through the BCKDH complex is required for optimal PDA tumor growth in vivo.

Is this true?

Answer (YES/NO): YES